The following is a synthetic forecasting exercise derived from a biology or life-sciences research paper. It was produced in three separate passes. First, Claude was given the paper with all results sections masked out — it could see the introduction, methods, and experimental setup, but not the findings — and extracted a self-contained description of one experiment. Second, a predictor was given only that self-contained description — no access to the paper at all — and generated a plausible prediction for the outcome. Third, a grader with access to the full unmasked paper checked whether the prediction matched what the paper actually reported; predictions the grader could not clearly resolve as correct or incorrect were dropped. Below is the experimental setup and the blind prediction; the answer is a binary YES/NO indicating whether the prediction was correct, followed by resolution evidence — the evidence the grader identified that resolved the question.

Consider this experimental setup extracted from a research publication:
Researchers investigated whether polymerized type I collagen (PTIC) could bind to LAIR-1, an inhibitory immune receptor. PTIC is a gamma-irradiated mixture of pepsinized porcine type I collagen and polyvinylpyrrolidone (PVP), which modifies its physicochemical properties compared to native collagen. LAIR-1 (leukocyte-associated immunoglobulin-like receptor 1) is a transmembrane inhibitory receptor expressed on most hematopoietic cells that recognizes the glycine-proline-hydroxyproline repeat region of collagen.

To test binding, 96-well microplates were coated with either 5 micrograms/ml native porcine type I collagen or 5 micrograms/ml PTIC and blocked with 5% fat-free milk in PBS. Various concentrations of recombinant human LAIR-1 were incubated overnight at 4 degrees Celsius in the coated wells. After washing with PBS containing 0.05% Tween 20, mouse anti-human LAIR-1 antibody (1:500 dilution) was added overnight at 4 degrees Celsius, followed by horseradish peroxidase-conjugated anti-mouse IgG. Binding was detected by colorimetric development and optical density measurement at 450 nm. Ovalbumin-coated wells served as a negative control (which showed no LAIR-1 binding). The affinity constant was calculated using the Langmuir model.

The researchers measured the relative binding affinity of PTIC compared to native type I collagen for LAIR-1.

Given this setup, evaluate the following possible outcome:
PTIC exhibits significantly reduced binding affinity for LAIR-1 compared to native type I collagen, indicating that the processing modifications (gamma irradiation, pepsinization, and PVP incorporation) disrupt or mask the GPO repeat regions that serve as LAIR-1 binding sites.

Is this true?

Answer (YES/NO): NO